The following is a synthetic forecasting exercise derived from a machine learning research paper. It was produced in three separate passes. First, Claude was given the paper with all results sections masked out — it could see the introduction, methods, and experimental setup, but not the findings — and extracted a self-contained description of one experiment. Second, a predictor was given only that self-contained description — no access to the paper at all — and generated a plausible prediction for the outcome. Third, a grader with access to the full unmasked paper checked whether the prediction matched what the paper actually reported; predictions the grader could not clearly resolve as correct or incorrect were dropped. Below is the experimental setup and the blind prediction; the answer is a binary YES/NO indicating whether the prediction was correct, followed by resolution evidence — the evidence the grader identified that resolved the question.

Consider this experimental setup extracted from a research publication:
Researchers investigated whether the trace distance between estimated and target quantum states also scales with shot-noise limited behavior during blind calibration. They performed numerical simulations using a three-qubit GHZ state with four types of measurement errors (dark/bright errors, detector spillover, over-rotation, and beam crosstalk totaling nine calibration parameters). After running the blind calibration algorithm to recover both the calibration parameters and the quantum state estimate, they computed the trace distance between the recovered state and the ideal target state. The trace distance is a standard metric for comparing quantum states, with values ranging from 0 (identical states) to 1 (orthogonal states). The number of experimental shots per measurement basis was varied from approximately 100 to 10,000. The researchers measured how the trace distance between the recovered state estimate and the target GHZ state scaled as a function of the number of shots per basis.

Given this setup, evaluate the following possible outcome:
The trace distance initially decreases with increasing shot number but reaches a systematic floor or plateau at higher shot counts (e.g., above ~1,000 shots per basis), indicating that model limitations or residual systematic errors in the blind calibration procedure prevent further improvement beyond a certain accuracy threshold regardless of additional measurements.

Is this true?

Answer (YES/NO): NO